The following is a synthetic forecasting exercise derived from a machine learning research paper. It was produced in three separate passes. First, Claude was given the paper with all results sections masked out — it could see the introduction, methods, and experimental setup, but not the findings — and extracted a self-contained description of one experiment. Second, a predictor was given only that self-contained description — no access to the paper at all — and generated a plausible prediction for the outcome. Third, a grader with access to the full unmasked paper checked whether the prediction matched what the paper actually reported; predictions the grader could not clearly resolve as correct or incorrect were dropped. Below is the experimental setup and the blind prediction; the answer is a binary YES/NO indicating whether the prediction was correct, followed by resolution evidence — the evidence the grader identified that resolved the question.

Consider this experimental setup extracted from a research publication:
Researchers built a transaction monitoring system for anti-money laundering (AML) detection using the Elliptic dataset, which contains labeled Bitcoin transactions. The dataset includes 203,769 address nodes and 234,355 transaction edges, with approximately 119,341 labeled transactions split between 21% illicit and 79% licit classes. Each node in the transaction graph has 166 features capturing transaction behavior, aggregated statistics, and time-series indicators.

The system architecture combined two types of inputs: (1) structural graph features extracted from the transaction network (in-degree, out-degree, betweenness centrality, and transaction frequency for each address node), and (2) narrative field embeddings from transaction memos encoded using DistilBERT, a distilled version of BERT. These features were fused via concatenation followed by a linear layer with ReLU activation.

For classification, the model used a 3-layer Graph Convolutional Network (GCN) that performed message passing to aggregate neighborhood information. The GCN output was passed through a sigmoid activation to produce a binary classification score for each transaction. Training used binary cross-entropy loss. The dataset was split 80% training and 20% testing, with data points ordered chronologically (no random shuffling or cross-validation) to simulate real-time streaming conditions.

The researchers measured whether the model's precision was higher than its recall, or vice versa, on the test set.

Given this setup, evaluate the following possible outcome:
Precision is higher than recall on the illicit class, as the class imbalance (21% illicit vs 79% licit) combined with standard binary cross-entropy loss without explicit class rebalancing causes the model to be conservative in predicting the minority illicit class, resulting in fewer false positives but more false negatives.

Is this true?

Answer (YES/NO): YES